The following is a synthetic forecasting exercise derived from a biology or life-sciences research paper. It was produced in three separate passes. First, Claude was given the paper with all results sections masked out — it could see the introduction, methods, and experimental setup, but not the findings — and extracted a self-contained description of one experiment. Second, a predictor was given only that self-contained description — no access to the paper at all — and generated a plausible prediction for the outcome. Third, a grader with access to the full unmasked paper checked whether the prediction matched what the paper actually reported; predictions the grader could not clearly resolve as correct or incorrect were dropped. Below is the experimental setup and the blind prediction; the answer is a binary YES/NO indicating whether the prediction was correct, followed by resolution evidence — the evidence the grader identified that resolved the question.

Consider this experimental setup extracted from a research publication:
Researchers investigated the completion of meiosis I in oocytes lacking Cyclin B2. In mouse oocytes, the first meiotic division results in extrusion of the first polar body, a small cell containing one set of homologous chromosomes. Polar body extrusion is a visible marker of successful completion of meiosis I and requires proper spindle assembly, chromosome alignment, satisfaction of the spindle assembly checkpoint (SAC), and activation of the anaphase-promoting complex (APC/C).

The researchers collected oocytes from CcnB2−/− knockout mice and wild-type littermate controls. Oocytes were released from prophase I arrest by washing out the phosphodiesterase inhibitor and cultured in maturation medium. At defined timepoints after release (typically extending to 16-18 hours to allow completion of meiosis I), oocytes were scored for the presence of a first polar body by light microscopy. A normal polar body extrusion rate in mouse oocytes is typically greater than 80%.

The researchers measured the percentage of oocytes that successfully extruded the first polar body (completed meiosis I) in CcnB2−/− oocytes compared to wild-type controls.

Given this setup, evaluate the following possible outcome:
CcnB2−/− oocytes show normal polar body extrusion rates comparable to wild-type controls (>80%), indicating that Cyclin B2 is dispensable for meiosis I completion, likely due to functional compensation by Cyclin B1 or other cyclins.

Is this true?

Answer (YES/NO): NO